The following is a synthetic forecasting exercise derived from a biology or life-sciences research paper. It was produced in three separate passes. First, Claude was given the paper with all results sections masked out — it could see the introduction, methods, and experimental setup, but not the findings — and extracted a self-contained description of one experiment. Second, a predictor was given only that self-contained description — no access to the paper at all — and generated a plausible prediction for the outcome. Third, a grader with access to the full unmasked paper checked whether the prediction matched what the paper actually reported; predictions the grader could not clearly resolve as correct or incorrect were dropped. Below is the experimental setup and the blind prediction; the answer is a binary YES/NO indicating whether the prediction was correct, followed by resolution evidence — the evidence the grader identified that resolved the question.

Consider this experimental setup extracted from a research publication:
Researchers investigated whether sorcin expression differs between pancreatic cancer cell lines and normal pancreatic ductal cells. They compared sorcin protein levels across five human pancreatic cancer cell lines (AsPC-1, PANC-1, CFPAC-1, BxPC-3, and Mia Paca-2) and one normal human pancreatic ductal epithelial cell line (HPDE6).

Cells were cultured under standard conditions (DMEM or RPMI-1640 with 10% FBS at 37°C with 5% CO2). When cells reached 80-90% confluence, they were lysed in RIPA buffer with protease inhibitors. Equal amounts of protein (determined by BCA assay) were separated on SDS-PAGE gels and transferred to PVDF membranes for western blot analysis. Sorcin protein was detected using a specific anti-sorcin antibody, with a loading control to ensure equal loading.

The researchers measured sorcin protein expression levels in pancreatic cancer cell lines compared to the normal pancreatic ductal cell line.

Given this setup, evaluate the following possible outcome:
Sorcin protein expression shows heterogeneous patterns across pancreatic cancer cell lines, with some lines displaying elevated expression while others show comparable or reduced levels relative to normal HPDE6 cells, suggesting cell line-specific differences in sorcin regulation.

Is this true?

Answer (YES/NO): NO